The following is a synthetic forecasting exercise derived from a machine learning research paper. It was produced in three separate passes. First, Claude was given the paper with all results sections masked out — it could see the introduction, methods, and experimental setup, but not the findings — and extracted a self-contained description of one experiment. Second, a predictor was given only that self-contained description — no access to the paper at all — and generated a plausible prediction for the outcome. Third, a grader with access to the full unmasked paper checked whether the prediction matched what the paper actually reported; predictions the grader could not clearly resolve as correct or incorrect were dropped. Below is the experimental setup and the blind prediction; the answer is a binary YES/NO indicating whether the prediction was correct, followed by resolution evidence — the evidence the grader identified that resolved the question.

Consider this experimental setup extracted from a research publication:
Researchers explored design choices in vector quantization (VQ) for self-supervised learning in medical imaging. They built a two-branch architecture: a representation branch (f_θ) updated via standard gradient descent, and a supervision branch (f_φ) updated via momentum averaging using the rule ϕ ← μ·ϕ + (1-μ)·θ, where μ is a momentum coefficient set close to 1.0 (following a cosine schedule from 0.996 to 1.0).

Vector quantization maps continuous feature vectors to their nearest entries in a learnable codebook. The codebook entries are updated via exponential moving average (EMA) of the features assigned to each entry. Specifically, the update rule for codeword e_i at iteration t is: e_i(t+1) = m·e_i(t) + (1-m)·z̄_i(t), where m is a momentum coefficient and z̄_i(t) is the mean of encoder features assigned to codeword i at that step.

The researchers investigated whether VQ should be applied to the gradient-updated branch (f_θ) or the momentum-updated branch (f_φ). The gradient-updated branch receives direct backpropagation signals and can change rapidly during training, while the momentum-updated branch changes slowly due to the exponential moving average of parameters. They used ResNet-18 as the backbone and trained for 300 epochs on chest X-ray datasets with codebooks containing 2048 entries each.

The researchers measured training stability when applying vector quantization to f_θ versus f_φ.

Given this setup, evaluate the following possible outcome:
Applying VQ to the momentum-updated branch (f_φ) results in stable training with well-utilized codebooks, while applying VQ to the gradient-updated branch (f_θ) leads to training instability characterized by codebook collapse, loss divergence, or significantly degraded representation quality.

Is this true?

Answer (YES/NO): YES